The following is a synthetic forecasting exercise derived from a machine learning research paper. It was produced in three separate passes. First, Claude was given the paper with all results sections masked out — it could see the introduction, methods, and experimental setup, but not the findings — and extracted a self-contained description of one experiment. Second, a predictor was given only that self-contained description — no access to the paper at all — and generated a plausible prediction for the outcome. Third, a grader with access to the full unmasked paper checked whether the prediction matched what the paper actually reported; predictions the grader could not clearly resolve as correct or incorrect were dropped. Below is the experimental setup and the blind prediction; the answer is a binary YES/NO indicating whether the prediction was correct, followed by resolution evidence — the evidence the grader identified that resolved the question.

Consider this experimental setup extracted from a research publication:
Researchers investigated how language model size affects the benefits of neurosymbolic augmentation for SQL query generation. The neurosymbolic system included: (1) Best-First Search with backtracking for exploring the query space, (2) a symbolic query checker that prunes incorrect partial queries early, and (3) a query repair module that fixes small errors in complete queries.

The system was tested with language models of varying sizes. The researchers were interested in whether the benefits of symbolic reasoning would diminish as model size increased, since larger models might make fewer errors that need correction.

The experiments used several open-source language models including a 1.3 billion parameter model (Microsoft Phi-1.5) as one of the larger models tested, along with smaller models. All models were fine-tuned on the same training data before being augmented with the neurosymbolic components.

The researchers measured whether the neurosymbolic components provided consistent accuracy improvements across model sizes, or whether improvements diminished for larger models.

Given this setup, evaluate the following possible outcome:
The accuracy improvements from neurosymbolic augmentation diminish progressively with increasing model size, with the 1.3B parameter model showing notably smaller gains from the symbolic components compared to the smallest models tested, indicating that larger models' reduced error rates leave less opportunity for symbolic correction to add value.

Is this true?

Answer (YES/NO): NO